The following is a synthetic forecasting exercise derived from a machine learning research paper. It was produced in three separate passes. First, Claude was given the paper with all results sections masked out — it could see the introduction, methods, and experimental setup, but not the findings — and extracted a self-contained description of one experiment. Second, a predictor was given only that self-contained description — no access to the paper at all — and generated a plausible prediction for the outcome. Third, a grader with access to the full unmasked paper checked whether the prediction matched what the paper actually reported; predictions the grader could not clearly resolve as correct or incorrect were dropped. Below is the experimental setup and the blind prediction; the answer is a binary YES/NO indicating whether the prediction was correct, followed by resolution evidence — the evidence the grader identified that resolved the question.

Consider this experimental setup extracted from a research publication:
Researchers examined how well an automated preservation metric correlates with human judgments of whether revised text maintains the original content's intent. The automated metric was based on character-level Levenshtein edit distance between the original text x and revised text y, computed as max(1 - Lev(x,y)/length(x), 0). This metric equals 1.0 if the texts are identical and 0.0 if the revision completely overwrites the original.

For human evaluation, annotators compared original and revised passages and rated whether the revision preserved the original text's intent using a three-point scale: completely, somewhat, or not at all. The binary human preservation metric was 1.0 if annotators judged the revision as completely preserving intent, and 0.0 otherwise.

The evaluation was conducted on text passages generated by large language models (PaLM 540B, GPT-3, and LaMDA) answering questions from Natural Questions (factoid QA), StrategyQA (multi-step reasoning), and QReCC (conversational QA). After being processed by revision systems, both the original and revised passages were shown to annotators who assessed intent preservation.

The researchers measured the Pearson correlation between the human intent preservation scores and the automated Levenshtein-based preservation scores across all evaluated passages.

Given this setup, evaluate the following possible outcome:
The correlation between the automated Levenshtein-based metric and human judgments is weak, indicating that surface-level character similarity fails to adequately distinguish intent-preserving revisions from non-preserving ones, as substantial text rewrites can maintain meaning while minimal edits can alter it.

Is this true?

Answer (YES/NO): NO